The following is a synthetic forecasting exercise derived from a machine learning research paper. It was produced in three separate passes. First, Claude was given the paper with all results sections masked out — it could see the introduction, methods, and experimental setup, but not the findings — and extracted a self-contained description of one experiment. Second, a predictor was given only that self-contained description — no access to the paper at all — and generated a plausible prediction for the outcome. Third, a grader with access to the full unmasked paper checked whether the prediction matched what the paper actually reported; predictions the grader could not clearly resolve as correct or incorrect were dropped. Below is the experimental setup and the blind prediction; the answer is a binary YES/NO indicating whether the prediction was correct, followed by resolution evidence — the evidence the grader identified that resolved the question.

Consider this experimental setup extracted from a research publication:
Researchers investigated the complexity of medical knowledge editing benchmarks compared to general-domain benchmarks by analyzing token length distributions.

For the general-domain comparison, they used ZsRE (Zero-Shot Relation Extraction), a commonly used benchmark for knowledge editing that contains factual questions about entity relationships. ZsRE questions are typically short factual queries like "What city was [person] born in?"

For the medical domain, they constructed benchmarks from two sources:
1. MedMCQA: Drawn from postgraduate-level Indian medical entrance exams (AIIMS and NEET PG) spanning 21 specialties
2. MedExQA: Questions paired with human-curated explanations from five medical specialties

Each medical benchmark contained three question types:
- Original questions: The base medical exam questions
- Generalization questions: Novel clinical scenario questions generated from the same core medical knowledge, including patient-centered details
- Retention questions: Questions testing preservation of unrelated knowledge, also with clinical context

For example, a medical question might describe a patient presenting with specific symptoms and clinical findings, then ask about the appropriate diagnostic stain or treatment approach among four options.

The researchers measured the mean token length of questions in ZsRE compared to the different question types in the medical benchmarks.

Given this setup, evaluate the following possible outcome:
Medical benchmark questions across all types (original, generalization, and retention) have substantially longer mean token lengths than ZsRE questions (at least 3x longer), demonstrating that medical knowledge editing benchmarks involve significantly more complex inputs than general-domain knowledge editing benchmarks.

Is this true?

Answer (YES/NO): YES